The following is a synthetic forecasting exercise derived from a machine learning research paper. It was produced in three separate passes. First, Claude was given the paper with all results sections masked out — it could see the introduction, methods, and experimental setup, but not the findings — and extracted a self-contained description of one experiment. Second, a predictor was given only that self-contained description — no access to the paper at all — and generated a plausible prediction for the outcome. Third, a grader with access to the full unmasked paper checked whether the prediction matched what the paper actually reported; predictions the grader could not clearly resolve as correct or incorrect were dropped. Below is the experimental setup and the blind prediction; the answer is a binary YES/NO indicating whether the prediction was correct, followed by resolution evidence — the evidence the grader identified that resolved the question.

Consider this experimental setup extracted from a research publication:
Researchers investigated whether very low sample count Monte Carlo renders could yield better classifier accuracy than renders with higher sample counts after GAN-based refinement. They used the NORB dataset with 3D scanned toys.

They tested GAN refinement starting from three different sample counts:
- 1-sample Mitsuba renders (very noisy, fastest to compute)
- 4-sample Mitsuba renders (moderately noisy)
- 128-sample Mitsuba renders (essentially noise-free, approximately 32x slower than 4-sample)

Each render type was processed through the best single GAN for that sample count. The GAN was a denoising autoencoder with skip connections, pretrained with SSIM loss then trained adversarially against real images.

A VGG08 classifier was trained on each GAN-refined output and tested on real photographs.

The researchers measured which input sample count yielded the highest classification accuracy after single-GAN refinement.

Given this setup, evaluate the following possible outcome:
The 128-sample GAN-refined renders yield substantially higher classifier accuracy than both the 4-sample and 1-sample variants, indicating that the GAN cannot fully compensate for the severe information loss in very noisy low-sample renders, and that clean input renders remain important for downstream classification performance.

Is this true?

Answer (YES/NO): NO